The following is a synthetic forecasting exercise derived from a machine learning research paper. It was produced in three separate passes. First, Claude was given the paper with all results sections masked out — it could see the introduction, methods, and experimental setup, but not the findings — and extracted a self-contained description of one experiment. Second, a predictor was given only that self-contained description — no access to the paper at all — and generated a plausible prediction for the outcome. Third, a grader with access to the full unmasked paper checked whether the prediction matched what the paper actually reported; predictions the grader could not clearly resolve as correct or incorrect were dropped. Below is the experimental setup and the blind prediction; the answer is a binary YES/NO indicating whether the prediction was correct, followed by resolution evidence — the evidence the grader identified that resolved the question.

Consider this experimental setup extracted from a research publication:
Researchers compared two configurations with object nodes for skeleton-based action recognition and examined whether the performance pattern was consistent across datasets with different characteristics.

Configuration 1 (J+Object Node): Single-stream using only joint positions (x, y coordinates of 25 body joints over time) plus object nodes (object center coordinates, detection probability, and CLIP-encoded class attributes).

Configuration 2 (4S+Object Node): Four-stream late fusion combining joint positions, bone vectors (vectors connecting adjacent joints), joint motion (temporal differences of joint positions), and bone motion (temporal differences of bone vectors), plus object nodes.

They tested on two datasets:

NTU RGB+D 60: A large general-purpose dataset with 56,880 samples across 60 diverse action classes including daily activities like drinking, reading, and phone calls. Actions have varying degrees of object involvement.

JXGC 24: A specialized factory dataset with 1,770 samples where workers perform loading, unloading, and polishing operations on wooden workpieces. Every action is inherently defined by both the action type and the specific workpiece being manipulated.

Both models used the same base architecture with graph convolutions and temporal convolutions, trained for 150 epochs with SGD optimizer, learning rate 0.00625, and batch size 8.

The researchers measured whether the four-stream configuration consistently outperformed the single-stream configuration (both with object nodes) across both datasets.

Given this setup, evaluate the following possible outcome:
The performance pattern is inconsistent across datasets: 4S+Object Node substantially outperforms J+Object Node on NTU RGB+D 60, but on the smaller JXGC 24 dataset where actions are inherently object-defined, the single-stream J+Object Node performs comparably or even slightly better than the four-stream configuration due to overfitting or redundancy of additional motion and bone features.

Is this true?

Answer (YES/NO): NO